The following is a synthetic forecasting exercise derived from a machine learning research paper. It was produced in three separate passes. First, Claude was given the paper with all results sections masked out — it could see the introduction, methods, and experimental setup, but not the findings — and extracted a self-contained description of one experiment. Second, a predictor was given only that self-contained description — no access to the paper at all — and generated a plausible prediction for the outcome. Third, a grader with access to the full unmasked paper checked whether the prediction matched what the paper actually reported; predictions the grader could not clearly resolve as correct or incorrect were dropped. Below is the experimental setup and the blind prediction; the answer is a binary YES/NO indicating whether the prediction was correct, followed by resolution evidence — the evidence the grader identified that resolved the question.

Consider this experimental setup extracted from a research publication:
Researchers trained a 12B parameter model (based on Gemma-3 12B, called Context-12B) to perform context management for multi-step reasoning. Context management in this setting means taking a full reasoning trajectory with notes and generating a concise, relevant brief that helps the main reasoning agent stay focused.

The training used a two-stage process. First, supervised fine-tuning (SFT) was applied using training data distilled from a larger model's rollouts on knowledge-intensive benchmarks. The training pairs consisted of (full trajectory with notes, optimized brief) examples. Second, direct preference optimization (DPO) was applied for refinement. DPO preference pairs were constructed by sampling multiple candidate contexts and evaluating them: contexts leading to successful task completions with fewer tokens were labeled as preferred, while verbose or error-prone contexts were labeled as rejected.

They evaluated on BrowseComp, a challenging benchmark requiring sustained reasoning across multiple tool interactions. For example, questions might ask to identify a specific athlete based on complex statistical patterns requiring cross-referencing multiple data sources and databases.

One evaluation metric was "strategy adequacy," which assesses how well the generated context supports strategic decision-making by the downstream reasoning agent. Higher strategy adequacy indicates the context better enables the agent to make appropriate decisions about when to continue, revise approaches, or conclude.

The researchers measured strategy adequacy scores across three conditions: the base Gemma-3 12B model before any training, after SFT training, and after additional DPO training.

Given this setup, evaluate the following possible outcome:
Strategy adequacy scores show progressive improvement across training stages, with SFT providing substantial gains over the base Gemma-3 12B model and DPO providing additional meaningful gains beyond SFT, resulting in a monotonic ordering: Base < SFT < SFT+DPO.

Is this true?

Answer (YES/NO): YES